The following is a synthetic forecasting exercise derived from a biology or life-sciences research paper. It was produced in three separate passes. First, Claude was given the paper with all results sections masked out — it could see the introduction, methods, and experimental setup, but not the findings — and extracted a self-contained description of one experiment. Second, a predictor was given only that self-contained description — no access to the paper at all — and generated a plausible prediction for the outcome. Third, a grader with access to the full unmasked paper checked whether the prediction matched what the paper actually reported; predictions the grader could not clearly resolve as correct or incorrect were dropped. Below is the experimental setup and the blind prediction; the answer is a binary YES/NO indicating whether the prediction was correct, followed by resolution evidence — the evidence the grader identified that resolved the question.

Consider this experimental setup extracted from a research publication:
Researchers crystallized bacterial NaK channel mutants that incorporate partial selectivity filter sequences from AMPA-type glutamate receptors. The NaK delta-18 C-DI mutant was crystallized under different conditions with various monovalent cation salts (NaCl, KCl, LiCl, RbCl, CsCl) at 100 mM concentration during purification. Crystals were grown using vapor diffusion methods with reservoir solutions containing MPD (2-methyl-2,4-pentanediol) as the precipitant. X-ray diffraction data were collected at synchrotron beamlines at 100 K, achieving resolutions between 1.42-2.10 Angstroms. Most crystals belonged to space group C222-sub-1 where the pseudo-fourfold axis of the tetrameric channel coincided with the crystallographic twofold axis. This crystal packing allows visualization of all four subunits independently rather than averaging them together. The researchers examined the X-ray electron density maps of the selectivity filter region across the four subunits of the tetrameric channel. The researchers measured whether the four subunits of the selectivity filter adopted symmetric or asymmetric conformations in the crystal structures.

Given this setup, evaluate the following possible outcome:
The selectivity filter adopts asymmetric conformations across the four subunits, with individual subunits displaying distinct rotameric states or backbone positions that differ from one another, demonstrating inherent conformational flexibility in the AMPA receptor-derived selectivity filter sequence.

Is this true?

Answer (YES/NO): NO